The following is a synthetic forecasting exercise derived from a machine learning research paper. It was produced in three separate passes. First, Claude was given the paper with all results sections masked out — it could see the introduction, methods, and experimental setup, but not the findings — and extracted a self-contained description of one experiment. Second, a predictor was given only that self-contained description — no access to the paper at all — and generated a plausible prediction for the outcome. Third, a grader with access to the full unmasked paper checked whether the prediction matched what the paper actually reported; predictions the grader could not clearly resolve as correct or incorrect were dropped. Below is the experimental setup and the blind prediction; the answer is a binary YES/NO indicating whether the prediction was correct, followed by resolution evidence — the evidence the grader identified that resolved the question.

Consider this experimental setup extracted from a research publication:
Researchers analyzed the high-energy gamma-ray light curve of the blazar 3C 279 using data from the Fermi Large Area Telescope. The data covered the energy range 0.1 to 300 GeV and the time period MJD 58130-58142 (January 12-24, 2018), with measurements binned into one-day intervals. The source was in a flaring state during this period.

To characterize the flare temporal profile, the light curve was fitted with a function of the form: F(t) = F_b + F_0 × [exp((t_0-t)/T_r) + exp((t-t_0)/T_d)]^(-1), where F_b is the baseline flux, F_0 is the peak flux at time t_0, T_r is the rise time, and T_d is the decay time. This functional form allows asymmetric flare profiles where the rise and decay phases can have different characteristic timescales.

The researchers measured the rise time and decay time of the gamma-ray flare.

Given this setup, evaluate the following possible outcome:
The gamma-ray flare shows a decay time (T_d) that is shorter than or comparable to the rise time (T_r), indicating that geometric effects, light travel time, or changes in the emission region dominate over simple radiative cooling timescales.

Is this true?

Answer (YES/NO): NO